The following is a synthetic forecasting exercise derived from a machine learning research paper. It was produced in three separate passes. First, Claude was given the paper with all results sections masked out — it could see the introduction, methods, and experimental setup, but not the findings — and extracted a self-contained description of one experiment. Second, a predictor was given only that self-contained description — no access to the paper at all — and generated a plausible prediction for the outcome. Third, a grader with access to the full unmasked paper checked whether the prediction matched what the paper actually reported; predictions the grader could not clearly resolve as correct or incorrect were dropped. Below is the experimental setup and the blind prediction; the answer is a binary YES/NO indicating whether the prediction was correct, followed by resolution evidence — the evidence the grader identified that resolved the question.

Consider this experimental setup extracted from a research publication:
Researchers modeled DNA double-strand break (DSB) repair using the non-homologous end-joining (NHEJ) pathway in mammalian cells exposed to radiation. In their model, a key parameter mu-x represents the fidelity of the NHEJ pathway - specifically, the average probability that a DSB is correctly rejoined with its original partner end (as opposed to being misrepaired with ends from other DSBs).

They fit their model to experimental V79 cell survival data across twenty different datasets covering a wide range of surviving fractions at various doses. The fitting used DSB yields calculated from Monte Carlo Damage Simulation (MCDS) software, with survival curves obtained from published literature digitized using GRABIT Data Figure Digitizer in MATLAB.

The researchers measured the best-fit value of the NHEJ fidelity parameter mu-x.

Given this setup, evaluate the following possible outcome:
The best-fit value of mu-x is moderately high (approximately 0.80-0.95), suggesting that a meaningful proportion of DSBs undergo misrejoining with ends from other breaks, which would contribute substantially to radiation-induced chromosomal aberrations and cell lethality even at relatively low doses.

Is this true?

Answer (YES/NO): NO